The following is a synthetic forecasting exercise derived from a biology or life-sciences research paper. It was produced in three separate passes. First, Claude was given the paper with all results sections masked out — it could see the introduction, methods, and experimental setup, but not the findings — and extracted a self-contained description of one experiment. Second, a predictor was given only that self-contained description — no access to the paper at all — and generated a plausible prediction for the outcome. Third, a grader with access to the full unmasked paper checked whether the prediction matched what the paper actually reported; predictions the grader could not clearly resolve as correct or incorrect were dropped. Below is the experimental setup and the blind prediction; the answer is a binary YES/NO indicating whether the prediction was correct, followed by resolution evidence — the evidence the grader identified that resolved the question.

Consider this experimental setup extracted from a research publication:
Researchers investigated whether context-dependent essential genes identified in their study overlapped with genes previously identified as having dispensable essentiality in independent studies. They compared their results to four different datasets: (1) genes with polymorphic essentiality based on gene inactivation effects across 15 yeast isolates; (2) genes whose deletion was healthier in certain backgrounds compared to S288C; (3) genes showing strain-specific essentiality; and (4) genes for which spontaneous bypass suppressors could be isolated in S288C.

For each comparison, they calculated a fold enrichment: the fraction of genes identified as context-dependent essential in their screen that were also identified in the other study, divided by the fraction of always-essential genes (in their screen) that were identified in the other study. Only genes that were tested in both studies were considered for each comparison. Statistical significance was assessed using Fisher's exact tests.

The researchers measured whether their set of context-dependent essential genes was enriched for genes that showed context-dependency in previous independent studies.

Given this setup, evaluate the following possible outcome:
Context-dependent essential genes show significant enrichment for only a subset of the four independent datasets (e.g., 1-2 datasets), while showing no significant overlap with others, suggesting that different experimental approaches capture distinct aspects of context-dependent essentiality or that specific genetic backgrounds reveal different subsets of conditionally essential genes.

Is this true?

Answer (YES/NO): NO